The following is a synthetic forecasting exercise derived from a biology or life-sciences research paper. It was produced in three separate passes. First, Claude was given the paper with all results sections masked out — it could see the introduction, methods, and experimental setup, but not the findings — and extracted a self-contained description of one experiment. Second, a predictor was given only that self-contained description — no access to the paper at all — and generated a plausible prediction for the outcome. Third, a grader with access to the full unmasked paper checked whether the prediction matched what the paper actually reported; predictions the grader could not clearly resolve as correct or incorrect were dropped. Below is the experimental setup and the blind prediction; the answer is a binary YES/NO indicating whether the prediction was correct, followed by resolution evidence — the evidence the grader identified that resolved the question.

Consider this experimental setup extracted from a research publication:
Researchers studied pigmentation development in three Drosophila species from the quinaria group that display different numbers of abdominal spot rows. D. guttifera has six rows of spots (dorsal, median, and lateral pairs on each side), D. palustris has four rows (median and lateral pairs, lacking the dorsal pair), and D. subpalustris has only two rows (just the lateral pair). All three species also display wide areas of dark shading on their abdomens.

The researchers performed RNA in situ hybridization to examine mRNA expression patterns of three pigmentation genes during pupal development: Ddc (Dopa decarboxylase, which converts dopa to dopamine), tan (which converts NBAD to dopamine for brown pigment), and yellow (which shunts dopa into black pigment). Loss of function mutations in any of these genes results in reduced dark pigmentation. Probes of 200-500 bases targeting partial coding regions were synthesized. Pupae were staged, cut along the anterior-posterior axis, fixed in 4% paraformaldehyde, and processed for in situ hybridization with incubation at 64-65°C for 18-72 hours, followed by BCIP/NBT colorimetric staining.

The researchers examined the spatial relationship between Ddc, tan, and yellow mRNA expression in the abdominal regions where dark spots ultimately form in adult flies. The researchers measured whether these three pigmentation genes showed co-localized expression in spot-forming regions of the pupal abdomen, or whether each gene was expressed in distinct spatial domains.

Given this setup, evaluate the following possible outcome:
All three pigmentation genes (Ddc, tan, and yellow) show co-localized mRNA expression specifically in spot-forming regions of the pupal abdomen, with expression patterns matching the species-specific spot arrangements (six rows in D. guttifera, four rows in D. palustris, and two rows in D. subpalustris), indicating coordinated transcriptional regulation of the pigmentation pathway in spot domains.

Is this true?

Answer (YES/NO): YES